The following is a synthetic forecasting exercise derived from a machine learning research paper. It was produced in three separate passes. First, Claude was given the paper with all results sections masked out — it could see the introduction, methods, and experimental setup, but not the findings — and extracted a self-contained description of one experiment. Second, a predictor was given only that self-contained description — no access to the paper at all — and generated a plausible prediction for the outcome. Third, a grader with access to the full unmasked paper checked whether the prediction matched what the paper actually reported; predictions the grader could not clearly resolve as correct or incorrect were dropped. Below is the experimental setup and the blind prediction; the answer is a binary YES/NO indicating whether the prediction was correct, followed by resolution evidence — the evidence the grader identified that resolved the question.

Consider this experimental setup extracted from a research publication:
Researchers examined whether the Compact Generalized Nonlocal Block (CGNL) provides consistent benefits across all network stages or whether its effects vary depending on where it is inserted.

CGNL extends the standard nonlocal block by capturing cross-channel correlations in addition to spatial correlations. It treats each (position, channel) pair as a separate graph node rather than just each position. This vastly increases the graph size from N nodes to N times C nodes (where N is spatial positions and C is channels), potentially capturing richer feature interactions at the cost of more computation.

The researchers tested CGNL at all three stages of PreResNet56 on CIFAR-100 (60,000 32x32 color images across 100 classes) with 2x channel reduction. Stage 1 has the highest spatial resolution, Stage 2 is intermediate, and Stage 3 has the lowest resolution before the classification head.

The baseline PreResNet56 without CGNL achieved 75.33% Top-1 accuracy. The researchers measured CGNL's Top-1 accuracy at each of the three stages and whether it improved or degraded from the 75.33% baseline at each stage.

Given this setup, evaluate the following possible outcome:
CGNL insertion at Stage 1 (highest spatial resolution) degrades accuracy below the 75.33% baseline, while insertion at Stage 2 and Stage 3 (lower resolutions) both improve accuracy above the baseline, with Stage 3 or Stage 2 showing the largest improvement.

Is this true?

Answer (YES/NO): NO